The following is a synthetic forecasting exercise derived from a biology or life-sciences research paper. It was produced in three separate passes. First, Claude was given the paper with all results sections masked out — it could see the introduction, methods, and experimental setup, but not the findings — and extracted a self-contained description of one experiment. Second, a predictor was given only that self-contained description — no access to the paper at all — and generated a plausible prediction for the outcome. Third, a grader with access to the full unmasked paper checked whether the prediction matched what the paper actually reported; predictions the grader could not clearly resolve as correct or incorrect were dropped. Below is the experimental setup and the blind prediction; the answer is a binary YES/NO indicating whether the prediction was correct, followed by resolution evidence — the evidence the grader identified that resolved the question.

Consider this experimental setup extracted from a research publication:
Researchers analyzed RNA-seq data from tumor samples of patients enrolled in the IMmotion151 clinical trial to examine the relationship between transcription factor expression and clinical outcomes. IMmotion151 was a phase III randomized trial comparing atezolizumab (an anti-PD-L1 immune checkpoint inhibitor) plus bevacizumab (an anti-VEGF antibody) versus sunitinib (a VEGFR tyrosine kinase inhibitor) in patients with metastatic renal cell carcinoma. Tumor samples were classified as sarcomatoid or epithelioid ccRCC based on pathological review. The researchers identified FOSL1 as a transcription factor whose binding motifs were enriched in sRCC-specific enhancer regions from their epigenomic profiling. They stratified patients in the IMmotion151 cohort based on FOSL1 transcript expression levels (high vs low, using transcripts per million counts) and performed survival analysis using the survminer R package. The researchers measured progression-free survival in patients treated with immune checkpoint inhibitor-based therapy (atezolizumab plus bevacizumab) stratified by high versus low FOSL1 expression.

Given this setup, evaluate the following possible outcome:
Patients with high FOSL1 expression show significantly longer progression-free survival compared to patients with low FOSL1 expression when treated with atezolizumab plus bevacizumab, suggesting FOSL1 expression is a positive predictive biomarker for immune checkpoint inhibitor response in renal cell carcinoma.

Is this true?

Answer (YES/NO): NO